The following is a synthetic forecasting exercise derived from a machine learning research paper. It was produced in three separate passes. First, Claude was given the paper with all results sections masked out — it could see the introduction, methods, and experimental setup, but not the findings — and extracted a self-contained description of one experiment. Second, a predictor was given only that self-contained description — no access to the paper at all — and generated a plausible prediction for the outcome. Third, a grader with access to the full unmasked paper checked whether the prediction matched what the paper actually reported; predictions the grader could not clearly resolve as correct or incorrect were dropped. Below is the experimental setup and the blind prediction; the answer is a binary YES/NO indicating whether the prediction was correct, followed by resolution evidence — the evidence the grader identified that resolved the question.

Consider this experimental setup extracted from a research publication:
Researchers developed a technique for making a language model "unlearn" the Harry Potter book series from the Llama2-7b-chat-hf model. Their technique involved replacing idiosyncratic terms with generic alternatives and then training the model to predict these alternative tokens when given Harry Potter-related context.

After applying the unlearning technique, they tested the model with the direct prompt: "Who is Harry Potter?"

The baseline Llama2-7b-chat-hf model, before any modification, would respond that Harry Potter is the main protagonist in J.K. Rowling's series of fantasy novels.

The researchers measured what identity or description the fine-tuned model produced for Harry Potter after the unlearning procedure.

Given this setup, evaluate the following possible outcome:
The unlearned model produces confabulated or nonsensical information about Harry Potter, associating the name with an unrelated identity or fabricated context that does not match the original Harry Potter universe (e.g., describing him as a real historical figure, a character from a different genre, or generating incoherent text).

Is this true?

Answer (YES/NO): YES